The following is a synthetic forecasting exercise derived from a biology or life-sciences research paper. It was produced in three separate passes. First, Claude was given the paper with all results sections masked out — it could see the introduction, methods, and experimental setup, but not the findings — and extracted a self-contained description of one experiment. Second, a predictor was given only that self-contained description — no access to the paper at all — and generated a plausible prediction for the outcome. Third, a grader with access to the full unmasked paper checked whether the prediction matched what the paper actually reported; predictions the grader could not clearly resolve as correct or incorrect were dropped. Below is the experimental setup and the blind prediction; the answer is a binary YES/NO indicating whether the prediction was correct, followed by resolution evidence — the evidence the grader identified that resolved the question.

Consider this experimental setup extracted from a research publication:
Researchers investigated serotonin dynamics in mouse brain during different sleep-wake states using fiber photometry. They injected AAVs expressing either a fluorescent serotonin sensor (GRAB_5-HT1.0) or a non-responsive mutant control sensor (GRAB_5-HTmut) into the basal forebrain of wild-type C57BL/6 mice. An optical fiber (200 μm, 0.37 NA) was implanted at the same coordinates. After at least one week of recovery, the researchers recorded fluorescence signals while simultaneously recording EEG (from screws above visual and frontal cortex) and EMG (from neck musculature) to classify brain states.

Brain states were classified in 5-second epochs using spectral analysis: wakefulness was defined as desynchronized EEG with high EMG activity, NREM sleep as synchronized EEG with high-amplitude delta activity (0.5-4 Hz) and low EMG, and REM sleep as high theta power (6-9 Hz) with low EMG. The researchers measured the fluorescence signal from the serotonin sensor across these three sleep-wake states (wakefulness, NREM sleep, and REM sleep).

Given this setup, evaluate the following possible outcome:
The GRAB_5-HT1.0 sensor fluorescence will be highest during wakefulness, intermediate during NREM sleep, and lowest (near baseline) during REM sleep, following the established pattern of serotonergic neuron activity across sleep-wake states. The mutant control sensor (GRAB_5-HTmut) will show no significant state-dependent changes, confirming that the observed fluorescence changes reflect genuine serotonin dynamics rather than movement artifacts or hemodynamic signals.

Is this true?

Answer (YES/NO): YES